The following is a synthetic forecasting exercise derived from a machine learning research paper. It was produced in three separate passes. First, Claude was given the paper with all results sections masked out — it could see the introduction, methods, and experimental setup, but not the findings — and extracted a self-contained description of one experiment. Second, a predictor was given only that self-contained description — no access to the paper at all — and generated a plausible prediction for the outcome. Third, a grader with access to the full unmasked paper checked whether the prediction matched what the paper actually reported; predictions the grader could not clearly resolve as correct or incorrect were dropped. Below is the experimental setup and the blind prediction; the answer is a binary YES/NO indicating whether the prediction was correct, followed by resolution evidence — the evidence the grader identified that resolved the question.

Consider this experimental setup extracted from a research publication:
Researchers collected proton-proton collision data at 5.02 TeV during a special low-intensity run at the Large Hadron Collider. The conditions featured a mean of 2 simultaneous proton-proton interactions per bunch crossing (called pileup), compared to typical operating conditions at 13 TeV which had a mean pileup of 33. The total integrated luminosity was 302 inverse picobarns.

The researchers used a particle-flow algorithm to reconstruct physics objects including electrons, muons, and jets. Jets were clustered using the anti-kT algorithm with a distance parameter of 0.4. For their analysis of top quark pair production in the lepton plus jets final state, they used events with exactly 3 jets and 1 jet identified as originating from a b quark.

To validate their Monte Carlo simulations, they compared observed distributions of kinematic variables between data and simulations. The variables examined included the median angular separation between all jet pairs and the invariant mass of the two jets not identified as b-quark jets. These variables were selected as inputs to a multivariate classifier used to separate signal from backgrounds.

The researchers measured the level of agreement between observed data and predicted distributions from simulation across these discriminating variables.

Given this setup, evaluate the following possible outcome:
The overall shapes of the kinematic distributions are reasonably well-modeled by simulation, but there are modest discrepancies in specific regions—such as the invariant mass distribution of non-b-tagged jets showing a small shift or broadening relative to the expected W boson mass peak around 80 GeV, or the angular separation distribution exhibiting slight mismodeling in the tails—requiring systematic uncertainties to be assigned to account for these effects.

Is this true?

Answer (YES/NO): NO